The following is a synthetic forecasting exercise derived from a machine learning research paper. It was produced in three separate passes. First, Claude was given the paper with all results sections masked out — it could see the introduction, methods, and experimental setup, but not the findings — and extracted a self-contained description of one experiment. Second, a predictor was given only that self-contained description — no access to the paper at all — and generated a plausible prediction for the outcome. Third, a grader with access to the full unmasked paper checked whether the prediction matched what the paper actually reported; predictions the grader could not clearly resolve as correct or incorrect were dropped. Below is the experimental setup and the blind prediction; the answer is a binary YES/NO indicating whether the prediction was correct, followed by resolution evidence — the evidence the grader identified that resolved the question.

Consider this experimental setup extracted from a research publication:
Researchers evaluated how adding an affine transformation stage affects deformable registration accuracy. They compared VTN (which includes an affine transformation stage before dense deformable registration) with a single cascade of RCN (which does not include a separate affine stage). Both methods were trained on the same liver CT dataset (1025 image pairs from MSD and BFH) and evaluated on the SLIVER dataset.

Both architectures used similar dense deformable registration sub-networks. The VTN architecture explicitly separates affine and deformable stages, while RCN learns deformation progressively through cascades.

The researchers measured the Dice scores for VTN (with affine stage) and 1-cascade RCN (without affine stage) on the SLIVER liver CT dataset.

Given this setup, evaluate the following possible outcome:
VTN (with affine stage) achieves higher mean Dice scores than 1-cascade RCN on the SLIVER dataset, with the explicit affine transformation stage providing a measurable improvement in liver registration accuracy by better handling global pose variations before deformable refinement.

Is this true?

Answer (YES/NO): YES